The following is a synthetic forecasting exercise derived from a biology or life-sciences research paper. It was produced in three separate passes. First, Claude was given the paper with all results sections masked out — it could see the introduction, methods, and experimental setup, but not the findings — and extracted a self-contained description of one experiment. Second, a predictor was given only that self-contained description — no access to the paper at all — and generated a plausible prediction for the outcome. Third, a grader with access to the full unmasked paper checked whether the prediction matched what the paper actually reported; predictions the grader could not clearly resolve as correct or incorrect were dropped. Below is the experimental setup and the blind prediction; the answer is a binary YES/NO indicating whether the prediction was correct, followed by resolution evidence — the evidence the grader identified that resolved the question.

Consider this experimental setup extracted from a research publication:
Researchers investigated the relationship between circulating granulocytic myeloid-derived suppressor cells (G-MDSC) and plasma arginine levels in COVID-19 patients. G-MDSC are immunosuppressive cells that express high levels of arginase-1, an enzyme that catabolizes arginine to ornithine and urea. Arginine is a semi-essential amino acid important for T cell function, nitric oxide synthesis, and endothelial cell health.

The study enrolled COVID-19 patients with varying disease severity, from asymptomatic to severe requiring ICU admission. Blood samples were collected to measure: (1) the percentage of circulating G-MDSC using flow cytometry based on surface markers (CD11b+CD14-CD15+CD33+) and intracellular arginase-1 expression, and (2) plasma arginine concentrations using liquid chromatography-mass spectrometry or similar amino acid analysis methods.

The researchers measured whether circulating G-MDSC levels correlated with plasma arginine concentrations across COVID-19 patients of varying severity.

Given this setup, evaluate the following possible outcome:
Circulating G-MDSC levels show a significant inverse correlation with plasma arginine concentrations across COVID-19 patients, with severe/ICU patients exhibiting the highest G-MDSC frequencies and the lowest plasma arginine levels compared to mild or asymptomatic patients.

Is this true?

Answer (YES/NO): YES